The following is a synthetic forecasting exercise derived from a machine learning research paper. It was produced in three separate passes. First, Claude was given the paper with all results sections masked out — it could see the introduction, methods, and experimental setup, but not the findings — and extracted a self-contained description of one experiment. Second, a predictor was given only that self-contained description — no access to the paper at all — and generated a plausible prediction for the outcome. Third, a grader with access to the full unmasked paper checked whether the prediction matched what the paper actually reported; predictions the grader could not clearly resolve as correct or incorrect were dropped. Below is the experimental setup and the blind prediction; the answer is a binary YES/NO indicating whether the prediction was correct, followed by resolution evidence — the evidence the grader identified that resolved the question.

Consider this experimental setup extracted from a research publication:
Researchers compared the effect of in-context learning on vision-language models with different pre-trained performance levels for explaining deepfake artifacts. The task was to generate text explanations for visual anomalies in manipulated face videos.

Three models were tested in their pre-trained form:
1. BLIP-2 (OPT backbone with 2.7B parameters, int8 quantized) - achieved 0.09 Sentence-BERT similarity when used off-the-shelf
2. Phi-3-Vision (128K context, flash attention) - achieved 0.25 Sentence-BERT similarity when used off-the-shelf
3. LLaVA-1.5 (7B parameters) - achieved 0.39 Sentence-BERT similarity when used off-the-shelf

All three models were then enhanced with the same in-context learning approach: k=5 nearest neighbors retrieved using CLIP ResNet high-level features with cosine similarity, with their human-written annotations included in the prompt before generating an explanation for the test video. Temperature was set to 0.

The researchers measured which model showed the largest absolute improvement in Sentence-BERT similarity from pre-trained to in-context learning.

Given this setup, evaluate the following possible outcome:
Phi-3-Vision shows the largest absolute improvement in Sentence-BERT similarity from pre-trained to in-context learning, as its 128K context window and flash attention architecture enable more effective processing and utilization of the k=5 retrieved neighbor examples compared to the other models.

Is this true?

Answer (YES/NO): NO